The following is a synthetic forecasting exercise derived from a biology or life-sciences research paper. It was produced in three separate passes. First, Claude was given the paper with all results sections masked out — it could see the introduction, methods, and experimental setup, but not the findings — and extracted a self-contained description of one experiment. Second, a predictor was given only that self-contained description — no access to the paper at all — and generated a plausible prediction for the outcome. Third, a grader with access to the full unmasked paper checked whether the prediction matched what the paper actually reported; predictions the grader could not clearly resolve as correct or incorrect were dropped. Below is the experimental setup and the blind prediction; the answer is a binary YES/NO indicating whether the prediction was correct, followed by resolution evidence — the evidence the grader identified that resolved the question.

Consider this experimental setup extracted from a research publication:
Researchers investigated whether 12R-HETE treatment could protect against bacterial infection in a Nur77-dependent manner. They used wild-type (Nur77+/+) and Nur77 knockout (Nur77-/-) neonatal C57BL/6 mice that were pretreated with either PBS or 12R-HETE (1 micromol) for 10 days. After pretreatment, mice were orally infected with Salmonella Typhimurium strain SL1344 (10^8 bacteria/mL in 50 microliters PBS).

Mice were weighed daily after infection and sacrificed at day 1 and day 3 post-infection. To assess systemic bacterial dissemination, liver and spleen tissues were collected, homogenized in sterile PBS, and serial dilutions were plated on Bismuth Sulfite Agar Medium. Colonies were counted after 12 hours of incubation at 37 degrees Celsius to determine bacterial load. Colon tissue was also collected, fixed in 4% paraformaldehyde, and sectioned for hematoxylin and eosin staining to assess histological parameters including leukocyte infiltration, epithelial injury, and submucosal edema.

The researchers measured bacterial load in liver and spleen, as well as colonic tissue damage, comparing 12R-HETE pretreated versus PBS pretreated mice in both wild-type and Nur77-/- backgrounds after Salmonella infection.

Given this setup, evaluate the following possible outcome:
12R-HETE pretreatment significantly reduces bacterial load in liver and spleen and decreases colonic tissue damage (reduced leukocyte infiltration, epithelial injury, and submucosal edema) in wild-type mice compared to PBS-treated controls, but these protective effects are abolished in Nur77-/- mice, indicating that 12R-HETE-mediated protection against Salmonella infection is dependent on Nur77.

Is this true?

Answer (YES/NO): YES